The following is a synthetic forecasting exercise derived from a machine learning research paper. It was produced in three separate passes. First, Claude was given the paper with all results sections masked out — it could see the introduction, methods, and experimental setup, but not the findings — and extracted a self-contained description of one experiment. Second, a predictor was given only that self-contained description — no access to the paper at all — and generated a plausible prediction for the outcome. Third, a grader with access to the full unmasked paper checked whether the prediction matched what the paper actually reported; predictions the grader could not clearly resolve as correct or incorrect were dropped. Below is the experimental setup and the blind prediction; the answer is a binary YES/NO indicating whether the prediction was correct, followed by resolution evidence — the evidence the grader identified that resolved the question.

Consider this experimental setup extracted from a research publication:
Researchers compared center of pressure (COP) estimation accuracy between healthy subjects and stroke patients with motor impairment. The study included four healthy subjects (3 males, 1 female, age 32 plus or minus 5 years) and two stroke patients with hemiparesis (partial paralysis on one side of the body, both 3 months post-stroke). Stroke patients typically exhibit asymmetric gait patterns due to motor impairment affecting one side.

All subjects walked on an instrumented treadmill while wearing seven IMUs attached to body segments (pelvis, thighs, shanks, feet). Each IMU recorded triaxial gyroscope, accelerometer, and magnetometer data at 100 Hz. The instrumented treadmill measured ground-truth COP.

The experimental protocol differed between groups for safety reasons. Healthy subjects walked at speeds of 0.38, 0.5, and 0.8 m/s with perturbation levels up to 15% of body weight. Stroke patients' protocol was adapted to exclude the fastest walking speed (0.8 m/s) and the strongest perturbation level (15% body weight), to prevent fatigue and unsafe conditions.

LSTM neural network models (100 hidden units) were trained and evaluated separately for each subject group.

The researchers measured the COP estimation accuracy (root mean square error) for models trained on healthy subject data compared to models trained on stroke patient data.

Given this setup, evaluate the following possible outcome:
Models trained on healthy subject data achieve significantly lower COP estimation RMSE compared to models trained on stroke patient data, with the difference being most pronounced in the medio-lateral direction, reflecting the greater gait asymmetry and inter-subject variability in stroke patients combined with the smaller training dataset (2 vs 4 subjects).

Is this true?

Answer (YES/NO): NO